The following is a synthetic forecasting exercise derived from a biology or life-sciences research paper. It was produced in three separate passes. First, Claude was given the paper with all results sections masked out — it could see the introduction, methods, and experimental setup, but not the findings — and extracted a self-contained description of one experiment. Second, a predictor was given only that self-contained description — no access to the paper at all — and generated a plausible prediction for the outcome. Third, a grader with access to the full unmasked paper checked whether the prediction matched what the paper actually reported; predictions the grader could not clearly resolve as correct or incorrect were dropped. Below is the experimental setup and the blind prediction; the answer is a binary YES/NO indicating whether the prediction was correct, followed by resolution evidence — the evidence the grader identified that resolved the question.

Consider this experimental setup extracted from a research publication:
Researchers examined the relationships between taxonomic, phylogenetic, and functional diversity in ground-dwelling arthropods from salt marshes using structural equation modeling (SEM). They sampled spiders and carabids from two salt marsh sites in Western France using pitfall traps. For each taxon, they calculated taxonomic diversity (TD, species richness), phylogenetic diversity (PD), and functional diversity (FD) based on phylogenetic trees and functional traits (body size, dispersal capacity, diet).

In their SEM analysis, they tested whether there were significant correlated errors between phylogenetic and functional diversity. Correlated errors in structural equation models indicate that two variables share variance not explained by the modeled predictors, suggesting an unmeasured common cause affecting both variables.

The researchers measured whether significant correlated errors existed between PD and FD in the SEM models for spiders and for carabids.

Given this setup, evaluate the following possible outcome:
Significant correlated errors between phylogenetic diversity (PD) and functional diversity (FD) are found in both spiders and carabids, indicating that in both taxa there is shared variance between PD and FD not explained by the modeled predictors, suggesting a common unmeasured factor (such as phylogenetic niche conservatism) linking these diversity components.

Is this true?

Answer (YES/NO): NO